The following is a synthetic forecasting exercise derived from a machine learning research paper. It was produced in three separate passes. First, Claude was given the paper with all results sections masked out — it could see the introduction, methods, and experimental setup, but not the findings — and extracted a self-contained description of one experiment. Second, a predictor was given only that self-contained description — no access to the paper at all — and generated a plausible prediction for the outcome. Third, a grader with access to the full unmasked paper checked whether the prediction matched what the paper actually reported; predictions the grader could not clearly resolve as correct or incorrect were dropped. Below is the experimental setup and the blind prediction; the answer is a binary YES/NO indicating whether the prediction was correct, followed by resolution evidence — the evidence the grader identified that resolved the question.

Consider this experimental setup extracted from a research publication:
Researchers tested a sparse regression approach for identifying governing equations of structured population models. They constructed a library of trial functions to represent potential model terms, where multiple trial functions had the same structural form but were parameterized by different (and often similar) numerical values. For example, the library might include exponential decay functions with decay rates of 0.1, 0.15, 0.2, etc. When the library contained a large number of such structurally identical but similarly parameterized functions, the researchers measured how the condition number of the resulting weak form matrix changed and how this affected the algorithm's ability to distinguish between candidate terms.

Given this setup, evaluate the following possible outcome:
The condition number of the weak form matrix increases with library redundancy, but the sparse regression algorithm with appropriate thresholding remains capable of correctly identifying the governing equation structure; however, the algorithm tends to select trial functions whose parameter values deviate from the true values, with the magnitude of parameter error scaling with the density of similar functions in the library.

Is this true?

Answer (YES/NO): NO